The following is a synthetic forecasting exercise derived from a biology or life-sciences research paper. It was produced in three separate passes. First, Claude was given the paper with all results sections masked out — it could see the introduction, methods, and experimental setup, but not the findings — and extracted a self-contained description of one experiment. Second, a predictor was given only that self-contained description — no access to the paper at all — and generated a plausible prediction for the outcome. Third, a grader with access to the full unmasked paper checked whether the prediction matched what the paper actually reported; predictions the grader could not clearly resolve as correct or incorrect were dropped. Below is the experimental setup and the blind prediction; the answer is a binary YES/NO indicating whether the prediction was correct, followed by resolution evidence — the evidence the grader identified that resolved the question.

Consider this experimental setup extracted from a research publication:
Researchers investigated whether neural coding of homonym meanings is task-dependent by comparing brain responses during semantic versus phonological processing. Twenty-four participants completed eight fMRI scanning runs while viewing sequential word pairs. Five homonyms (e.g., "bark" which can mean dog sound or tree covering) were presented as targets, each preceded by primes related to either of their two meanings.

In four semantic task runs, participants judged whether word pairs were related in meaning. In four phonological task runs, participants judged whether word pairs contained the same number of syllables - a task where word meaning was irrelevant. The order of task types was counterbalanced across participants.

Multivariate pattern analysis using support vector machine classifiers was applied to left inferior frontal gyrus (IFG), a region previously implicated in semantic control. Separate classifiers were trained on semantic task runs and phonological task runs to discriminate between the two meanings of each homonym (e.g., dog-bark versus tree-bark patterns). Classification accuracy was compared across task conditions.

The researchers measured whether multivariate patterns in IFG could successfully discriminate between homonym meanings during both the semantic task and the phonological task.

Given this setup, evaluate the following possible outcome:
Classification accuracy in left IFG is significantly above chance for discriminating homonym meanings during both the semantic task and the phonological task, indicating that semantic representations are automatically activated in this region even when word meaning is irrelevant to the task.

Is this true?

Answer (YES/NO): NO